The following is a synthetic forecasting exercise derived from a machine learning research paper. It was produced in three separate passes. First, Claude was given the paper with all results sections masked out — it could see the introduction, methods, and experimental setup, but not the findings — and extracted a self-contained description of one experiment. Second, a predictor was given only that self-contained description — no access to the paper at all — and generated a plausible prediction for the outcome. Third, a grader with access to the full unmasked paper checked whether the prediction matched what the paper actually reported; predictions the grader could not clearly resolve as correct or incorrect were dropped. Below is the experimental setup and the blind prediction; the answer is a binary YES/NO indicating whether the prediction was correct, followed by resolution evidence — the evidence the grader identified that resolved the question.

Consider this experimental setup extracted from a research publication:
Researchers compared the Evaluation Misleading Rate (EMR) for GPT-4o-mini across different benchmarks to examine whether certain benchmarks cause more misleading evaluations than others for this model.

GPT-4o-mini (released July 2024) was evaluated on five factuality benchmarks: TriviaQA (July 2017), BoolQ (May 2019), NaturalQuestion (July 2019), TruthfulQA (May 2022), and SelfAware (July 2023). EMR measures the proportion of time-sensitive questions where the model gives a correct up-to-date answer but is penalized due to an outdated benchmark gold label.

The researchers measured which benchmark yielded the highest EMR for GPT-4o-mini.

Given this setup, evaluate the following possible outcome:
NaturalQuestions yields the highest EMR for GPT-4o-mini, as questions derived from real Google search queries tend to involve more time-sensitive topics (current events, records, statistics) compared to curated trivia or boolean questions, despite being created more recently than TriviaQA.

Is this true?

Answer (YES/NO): YES